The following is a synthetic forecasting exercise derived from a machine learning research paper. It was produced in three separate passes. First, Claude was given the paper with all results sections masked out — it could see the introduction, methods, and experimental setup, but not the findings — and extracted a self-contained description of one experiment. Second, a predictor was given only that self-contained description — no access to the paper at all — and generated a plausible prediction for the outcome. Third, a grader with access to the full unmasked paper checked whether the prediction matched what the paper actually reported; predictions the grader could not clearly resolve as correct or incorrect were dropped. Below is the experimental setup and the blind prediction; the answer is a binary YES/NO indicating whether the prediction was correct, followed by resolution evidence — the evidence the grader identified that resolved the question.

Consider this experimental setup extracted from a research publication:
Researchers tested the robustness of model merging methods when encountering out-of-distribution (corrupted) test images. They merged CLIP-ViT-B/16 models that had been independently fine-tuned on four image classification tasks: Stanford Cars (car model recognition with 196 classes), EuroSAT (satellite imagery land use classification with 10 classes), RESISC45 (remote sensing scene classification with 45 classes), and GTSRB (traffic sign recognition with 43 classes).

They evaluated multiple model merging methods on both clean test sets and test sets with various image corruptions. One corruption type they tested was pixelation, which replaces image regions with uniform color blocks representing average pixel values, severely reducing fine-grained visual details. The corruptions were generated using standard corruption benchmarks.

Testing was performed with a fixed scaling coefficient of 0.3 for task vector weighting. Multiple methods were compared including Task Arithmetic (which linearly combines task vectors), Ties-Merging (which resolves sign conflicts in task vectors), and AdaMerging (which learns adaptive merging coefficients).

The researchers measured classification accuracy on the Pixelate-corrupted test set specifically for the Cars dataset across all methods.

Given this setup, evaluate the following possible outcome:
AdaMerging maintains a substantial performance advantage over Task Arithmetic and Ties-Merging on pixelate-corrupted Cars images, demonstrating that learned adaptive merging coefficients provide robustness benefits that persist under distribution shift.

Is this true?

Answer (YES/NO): NO